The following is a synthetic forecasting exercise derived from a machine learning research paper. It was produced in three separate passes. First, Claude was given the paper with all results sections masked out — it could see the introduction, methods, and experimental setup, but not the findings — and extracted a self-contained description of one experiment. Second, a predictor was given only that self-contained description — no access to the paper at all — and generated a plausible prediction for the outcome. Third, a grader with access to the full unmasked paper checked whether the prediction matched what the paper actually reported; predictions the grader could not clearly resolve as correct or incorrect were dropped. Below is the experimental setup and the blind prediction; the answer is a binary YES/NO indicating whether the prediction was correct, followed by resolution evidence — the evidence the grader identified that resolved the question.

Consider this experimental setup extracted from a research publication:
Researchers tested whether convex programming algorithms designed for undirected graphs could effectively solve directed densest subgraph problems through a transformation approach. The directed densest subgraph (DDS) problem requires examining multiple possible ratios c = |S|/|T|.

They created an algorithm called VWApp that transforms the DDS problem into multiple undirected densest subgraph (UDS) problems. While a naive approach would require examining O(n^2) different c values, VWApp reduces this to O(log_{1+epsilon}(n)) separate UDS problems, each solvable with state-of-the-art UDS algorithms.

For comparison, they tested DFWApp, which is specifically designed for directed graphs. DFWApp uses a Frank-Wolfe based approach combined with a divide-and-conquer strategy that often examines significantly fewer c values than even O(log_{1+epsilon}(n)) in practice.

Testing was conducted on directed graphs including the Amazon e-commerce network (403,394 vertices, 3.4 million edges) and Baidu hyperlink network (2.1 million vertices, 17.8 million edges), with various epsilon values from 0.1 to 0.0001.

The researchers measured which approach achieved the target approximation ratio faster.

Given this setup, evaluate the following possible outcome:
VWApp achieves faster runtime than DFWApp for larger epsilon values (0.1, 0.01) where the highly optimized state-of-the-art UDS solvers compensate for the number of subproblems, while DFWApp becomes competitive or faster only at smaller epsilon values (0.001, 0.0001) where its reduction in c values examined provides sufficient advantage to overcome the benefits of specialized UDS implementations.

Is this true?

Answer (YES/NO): NO